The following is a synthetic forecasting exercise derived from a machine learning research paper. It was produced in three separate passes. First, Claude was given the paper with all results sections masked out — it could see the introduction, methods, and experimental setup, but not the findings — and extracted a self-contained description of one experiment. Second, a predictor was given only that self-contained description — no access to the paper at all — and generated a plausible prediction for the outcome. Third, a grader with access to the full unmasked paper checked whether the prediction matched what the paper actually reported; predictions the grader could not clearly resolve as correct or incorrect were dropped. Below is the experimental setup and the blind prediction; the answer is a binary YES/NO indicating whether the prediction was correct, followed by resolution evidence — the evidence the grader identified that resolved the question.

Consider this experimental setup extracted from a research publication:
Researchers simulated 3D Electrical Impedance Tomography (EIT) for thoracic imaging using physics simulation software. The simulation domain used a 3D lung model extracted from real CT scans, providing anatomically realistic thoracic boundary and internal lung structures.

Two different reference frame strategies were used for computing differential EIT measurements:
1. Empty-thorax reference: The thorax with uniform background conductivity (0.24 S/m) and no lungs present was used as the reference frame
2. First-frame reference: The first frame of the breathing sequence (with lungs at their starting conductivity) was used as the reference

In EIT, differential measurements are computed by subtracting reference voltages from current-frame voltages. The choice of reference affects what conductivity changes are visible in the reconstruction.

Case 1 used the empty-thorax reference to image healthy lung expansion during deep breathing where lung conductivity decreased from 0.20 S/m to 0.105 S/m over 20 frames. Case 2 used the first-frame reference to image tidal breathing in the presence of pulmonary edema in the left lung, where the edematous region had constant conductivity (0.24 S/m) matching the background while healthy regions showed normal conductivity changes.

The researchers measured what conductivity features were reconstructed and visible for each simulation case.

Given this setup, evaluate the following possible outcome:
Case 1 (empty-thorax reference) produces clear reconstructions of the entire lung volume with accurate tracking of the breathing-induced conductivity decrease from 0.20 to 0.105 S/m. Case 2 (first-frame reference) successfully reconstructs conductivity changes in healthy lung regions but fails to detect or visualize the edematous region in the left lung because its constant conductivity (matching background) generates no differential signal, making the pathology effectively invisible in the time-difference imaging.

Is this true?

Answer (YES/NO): NO